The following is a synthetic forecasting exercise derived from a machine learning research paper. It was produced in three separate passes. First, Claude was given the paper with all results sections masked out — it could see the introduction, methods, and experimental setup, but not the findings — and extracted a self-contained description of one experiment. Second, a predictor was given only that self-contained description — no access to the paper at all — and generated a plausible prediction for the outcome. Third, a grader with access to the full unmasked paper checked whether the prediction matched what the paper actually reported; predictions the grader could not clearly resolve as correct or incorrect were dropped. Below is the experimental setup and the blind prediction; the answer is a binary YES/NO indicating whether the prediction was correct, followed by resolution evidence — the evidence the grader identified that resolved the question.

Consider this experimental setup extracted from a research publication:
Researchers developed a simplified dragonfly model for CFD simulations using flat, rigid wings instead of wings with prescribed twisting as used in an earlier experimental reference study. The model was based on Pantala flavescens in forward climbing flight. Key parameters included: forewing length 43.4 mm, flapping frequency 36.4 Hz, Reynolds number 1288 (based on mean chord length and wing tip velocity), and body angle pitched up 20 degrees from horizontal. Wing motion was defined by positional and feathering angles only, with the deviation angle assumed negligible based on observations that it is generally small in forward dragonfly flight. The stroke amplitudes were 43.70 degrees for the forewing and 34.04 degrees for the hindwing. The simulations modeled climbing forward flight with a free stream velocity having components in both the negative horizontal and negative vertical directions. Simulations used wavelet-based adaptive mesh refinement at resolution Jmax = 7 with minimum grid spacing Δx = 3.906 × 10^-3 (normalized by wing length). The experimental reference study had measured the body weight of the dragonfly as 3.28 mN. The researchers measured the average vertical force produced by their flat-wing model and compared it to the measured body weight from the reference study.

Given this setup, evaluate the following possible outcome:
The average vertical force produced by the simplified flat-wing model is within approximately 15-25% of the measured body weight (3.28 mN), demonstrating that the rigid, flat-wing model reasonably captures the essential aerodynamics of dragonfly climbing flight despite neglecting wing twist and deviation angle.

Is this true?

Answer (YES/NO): YES